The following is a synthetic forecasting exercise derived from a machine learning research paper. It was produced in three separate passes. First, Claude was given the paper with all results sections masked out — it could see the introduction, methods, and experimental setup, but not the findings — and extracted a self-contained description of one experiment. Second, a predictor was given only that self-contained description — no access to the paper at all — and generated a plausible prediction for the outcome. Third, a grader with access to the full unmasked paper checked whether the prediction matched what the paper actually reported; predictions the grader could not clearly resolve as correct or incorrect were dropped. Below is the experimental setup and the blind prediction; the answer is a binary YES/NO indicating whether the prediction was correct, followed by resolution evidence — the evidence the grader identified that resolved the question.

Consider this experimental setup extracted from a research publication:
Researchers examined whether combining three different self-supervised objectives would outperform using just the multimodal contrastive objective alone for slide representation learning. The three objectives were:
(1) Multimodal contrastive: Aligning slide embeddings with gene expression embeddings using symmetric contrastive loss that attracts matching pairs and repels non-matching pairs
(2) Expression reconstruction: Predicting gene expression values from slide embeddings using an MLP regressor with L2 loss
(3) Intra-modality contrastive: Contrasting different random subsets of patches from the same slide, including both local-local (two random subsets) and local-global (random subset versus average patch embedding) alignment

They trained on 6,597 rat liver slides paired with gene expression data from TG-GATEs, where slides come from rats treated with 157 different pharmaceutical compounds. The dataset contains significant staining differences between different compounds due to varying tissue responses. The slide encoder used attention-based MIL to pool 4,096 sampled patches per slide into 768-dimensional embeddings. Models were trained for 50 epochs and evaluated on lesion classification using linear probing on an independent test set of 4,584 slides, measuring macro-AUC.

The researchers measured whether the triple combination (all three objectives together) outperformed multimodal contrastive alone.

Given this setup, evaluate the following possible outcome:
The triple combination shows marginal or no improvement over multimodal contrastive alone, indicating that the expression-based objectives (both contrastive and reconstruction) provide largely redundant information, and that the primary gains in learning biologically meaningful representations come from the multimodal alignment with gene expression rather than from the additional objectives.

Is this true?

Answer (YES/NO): NO